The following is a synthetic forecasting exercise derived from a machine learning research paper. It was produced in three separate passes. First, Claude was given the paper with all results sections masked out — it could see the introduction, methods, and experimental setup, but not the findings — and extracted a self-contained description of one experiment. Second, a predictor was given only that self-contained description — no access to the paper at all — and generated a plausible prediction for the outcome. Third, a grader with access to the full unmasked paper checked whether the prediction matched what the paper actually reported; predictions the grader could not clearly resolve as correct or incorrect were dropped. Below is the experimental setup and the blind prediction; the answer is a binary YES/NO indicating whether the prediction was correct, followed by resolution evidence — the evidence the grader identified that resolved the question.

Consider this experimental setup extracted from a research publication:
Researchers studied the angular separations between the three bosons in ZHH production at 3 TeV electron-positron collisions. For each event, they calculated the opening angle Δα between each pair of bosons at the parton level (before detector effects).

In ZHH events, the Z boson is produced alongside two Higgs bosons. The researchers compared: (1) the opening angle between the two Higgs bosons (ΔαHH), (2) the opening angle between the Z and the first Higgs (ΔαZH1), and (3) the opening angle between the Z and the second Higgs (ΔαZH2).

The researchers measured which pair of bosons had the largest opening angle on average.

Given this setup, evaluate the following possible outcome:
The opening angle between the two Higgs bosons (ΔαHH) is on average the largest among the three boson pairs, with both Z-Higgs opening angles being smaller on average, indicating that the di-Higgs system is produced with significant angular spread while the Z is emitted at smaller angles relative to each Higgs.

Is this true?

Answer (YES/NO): YES